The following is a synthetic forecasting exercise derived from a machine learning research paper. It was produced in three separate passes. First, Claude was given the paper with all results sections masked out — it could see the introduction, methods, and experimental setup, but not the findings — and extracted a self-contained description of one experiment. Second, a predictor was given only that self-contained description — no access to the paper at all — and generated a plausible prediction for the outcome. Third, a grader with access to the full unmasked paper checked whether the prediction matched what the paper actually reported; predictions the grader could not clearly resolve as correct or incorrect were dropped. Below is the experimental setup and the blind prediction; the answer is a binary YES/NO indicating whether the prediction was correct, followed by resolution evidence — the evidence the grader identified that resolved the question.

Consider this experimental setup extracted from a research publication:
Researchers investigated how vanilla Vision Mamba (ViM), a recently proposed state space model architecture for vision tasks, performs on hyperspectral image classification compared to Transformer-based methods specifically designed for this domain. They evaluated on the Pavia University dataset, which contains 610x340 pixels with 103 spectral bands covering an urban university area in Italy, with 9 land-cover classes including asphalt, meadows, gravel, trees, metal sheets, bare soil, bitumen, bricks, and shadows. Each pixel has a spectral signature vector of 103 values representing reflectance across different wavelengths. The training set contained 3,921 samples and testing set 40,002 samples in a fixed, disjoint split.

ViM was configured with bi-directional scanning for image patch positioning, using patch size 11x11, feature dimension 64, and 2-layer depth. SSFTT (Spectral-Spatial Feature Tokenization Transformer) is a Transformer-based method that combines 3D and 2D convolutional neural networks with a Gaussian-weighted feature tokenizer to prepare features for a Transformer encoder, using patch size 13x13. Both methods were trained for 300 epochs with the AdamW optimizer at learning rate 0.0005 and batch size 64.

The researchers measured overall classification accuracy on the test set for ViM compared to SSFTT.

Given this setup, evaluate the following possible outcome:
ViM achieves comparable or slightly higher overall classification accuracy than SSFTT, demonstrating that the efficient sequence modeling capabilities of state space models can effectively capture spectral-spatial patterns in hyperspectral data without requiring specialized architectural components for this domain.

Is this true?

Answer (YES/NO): NO